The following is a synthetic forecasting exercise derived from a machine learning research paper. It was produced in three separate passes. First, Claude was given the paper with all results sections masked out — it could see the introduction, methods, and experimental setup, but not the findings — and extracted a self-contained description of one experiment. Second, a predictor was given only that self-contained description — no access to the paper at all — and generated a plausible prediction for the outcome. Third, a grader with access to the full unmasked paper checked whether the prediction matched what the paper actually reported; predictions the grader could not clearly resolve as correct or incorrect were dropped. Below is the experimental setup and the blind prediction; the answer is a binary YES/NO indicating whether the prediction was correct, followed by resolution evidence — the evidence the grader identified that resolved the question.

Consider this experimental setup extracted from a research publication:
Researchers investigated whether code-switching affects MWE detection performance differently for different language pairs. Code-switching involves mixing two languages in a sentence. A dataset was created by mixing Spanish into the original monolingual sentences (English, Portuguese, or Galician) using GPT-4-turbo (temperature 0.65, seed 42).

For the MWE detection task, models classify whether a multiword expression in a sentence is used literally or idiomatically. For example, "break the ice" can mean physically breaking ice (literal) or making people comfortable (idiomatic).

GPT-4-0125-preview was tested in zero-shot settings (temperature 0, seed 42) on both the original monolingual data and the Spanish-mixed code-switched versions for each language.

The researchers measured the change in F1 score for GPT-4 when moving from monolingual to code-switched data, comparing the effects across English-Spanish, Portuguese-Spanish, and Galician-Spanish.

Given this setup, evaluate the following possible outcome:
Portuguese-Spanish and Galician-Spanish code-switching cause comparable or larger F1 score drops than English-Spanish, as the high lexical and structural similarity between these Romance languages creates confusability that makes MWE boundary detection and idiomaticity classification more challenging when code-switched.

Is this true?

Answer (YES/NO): NO